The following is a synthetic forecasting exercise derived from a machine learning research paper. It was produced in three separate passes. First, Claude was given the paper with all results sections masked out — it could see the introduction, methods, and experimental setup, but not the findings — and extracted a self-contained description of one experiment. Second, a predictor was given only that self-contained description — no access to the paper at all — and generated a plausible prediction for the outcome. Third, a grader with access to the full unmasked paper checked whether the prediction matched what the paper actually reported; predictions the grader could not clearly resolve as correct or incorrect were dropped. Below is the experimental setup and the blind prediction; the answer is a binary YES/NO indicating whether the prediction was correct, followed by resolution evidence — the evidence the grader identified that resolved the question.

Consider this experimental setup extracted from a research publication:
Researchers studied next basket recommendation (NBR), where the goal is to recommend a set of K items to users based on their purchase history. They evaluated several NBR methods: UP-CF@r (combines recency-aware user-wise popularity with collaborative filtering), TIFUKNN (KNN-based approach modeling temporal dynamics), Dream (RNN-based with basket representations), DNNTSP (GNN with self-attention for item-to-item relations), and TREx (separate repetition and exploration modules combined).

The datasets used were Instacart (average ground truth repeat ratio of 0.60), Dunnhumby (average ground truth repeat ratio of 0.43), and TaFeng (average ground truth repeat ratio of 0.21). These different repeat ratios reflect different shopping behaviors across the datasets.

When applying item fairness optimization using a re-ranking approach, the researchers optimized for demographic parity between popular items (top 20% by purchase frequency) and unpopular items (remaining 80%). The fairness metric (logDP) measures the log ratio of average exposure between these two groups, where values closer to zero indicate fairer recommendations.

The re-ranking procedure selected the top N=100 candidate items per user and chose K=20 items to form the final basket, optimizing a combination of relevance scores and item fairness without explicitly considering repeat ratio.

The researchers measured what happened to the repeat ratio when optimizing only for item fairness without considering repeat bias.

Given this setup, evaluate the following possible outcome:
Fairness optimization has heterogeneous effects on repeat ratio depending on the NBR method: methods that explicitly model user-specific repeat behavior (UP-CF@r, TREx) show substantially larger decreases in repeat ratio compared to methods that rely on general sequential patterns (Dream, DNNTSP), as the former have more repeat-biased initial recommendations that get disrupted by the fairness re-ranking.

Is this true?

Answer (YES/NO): NO